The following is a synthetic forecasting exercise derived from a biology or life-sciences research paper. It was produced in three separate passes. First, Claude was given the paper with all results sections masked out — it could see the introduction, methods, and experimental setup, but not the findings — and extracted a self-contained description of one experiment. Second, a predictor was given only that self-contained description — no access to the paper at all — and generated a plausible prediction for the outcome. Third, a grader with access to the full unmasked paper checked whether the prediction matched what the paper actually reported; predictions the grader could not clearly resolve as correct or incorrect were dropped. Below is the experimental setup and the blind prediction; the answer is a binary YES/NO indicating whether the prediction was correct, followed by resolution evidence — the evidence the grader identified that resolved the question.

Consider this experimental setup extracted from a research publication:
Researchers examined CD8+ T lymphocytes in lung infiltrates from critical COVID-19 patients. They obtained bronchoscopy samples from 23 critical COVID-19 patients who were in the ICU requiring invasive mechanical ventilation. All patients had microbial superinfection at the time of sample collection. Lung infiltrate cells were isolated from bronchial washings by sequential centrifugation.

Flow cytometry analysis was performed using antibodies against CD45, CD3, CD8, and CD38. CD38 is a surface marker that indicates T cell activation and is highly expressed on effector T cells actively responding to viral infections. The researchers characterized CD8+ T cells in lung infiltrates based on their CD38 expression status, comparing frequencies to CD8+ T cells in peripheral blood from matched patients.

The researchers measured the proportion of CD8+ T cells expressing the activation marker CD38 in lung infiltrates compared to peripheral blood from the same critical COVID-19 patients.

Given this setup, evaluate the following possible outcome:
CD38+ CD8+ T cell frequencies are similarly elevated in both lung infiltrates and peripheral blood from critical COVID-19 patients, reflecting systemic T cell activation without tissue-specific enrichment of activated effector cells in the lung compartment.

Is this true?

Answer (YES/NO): NO